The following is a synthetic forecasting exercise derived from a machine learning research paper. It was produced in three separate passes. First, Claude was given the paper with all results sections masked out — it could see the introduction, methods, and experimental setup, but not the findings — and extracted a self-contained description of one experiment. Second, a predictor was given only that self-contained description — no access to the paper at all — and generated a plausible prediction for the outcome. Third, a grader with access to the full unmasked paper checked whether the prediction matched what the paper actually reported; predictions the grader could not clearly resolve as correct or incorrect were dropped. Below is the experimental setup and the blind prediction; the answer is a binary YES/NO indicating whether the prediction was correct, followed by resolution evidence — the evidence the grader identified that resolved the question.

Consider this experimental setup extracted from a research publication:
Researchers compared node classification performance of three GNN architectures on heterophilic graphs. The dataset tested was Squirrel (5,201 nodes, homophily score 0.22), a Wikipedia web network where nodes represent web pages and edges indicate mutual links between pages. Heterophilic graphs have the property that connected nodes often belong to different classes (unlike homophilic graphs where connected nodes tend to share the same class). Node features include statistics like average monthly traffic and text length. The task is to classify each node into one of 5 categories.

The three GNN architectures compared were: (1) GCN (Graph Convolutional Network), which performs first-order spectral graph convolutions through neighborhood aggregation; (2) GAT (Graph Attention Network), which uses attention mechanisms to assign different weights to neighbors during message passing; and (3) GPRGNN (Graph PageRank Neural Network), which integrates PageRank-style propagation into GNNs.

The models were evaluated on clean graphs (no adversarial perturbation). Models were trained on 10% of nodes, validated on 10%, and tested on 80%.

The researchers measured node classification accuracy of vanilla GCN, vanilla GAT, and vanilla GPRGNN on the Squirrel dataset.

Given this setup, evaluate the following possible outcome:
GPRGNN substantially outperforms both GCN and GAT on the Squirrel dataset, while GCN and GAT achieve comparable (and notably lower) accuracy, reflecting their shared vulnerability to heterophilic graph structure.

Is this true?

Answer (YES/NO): NO